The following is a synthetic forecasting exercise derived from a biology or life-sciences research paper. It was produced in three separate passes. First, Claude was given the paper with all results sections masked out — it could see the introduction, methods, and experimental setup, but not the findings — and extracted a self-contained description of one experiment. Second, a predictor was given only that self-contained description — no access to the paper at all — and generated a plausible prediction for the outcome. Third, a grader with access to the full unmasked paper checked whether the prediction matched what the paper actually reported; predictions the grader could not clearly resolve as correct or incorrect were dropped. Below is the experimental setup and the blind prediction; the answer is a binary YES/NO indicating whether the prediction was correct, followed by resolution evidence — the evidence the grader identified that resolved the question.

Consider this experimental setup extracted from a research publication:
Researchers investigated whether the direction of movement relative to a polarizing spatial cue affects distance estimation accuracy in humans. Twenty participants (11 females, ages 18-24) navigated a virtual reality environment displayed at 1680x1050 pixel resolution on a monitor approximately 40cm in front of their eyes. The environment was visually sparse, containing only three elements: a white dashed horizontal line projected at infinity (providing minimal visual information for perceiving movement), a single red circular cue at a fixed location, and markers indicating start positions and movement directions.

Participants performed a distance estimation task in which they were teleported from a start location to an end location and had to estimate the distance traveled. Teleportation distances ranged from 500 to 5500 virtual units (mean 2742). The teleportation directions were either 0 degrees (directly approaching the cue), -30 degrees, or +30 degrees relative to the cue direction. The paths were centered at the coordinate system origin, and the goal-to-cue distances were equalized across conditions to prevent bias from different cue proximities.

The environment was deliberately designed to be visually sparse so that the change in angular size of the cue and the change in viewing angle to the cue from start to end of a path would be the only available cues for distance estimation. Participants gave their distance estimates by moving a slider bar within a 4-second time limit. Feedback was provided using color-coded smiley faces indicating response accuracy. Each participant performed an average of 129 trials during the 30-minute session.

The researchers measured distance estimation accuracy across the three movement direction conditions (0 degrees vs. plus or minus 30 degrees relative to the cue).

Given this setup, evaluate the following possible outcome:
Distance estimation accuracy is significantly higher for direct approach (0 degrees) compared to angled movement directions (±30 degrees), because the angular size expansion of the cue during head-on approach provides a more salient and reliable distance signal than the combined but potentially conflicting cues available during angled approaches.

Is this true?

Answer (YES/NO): NO